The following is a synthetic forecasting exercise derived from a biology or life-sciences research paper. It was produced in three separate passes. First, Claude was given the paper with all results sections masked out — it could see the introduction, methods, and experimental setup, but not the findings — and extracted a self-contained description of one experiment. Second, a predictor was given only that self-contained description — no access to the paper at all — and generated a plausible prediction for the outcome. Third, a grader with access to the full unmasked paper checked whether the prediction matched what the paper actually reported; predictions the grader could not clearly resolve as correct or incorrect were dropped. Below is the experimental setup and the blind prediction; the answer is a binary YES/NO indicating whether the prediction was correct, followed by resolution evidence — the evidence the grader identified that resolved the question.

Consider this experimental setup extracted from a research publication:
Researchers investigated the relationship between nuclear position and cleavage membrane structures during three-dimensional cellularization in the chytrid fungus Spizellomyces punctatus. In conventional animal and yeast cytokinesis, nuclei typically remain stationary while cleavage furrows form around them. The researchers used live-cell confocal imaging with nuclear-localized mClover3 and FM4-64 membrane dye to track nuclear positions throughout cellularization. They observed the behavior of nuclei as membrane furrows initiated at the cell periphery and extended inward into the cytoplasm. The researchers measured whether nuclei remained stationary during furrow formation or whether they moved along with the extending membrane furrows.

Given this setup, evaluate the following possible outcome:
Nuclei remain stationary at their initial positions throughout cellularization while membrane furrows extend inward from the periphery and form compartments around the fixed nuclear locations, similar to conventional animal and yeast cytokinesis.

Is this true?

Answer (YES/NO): NO